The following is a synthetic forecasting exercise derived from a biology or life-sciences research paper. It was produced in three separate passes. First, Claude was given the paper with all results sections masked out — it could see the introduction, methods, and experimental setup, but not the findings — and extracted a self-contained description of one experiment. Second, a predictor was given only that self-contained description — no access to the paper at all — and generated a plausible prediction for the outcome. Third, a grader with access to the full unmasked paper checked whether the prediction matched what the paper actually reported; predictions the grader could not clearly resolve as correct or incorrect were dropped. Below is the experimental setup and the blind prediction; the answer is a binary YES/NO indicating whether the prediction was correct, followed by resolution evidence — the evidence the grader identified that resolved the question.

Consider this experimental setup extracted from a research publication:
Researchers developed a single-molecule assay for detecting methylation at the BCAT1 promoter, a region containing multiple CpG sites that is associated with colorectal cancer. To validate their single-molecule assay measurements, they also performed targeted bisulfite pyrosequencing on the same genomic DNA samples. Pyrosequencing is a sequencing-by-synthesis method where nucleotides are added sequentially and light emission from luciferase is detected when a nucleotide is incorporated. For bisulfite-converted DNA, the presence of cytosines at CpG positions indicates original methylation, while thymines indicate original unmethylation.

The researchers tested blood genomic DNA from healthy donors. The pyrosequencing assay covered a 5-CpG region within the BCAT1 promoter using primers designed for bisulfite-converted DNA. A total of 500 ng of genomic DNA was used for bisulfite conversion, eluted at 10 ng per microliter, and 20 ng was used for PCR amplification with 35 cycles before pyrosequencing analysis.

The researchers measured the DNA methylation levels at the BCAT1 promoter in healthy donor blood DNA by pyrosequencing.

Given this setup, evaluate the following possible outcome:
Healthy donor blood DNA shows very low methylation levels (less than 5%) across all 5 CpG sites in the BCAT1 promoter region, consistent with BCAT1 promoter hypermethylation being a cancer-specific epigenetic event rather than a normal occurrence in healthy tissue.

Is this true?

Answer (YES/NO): YES